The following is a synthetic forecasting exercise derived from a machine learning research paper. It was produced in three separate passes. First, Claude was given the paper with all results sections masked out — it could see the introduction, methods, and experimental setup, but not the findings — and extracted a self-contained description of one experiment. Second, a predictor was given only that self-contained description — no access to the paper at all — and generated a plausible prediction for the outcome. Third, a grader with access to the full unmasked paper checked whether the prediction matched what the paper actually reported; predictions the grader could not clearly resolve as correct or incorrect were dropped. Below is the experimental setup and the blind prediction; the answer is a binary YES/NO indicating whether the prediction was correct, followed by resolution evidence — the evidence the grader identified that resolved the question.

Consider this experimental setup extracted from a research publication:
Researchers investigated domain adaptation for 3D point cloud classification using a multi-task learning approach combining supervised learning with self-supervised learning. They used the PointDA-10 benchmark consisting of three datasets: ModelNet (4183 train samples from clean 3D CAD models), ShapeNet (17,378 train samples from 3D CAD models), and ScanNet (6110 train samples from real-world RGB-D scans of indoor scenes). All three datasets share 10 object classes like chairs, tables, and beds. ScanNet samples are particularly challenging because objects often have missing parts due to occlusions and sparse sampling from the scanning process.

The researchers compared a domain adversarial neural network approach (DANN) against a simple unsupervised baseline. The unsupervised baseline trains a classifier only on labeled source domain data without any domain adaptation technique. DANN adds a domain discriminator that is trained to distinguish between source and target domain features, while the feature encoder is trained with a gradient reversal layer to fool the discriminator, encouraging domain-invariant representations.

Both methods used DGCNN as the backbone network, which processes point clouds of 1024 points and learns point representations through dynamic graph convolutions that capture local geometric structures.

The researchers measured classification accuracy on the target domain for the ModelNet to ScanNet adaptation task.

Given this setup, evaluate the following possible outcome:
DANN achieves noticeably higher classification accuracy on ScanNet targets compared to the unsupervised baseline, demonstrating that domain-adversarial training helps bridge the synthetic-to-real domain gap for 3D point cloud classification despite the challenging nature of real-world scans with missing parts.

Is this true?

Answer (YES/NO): NO